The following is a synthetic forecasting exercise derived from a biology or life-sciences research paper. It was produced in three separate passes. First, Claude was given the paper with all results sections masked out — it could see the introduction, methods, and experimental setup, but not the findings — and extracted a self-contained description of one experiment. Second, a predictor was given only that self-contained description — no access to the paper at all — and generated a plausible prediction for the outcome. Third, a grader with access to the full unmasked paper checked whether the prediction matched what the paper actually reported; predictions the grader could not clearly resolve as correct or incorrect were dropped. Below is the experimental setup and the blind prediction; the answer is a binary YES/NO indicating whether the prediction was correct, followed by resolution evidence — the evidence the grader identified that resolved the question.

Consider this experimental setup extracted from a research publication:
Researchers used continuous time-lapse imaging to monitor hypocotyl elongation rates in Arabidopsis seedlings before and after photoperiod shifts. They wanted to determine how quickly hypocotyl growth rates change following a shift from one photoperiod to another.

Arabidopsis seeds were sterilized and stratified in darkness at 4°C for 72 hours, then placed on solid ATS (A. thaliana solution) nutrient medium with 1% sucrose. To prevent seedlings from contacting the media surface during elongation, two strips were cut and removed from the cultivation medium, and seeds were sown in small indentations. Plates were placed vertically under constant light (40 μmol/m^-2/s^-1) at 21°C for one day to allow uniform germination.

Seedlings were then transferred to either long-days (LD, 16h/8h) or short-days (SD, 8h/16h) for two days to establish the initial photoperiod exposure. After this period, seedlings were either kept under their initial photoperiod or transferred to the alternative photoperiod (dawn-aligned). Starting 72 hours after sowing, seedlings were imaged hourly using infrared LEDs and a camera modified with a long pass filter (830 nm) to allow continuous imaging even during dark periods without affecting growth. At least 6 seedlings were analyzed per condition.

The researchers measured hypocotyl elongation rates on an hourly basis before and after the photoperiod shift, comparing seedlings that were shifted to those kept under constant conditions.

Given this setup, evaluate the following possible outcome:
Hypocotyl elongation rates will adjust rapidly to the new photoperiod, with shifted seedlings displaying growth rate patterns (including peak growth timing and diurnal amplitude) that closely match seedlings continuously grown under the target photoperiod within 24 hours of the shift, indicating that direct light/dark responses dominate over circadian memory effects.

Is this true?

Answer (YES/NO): NO